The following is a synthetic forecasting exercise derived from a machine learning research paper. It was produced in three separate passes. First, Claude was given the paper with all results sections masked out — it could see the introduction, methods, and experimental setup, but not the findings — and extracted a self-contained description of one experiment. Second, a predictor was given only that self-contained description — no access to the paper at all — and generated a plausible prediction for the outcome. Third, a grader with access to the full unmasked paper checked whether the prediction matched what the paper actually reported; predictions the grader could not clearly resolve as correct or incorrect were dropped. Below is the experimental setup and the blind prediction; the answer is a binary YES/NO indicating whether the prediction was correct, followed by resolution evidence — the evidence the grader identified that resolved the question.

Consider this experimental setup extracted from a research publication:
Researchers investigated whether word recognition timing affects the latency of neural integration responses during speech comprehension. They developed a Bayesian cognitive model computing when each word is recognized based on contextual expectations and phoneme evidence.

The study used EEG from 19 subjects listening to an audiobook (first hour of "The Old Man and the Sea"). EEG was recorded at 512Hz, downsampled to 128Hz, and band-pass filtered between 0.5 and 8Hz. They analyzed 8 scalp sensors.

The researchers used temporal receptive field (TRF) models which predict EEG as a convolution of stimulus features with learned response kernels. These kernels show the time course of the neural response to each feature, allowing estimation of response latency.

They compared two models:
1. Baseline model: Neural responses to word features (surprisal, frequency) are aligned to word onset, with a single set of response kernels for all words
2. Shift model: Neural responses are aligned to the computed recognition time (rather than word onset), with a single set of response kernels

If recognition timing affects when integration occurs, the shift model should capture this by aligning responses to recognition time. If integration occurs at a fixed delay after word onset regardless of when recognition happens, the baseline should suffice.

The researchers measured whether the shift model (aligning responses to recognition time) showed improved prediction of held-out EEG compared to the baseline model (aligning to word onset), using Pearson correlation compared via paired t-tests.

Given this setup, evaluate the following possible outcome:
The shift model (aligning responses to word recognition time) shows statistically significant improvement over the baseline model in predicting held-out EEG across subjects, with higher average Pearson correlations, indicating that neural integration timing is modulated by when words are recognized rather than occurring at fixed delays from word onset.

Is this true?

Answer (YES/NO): NO